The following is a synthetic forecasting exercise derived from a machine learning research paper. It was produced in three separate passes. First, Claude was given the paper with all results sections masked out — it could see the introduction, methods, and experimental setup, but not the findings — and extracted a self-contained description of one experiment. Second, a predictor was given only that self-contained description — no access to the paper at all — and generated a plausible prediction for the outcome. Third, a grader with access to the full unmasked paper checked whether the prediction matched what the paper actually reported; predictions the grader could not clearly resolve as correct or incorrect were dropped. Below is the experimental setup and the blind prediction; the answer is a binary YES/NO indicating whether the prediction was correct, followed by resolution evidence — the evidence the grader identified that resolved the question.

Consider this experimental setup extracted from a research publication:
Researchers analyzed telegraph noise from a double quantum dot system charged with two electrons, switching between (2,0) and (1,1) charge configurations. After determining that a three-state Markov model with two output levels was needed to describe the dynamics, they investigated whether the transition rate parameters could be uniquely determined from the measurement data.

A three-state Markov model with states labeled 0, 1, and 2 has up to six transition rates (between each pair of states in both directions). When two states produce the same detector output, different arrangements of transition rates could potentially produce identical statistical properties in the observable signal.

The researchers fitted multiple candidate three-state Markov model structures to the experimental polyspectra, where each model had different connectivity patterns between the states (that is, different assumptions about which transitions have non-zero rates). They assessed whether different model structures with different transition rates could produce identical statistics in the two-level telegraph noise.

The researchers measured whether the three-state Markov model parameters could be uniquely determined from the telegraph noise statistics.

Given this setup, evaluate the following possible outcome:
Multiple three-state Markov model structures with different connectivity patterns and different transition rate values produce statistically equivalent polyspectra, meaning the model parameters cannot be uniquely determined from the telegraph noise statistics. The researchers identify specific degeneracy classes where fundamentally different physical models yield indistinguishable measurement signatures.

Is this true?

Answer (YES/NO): YES